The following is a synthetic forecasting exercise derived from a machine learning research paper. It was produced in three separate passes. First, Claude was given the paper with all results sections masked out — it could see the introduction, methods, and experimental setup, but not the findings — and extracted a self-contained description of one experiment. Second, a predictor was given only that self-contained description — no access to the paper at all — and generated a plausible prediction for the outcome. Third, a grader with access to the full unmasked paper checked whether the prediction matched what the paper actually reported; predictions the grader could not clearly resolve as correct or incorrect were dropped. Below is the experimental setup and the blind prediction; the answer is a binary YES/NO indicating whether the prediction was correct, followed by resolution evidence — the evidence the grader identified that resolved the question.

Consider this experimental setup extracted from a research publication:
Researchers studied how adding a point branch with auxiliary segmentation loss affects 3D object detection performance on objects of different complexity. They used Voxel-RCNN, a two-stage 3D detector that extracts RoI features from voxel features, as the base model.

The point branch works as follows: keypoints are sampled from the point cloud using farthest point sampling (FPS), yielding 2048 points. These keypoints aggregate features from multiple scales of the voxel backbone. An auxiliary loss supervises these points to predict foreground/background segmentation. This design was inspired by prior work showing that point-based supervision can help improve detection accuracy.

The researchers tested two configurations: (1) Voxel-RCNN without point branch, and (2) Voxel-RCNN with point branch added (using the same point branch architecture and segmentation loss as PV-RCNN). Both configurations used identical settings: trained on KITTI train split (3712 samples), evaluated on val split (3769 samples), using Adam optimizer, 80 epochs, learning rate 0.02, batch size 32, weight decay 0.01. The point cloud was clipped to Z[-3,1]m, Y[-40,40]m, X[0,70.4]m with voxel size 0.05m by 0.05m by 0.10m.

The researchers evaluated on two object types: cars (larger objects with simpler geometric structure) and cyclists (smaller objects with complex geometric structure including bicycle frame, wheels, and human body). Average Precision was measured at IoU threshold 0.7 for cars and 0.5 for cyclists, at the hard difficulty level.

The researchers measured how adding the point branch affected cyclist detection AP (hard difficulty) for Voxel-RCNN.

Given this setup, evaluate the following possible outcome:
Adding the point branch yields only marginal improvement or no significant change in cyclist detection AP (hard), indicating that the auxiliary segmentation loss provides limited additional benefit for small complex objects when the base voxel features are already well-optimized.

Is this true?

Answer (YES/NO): NO